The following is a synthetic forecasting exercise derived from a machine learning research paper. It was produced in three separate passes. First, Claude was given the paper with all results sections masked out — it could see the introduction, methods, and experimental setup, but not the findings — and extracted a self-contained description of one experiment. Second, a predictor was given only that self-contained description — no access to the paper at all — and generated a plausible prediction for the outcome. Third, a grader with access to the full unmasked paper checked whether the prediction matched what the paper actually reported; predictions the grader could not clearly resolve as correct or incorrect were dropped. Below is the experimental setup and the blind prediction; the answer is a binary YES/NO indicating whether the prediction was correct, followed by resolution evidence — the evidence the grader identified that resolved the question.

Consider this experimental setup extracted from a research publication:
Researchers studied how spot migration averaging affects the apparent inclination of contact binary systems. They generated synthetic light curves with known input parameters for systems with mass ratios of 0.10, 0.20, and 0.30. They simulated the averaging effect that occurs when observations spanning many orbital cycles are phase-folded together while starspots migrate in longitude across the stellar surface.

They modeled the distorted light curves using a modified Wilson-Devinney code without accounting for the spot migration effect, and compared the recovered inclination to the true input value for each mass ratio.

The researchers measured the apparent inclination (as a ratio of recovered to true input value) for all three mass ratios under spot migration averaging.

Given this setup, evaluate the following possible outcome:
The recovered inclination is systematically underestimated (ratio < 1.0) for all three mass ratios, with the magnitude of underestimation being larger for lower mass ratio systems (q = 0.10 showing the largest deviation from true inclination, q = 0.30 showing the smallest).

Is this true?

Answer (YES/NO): NO